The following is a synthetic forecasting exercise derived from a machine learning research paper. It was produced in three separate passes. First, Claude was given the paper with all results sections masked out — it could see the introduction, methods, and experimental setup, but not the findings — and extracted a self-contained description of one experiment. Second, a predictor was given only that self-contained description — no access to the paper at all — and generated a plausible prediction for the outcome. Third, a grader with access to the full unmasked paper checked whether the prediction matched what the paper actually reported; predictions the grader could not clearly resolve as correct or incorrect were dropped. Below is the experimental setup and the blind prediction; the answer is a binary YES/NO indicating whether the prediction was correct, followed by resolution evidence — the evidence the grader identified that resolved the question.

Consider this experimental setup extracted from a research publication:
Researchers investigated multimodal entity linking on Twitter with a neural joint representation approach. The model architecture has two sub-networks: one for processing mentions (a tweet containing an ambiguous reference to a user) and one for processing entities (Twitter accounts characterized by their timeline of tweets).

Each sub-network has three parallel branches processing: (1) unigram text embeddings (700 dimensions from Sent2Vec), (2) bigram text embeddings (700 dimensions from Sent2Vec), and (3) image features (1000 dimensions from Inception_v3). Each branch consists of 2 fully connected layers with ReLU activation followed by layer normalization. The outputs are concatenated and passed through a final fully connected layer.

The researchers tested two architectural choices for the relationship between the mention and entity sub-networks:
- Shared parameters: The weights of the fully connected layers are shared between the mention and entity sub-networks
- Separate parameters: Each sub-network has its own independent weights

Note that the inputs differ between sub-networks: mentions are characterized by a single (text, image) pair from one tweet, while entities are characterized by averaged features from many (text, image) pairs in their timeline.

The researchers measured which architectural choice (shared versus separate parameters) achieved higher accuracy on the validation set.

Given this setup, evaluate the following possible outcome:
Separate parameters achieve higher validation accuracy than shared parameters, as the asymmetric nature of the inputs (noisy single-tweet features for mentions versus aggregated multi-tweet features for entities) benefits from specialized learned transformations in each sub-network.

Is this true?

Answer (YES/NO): NO